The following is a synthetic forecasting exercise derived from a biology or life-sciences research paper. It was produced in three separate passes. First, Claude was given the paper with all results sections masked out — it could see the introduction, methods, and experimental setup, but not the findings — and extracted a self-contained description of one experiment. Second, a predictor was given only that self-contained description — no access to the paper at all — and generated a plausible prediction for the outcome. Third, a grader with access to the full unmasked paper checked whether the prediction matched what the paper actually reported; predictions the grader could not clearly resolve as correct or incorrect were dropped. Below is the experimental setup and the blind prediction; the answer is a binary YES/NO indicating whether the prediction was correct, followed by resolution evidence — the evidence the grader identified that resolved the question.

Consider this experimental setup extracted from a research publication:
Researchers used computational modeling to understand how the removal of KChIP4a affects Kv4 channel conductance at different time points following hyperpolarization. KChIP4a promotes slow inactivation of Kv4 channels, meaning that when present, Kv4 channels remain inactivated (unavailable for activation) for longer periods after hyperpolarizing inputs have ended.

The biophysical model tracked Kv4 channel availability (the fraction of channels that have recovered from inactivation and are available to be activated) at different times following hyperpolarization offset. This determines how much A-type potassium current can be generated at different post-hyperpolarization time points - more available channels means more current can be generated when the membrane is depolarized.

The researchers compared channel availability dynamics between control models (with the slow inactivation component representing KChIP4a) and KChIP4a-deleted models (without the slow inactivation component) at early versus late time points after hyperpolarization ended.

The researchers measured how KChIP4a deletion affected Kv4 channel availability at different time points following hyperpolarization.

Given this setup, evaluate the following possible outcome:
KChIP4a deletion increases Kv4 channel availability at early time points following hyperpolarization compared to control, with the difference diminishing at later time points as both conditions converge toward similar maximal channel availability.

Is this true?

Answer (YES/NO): NO